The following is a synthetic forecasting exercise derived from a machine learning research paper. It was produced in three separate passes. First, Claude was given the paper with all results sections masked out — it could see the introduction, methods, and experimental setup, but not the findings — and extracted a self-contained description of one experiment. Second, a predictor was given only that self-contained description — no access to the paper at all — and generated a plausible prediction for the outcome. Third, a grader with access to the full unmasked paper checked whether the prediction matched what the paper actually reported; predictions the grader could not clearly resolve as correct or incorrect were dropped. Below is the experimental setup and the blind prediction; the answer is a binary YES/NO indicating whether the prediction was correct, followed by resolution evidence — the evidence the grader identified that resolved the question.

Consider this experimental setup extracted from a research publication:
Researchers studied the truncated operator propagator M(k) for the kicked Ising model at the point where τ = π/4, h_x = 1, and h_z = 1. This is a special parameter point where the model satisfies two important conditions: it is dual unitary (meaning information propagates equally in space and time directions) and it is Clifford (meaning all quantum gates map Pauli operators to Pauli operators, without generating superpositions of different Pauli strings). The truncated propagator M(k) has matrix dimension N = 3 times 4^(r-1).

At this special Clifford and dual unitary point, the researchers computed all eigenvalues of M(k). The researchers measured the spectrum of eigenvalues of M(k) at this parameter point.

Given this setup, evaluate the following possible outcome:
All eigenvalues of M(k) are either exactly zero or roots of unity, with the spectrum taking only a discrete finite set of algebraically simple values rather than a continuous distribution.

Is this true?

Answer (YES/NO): YES